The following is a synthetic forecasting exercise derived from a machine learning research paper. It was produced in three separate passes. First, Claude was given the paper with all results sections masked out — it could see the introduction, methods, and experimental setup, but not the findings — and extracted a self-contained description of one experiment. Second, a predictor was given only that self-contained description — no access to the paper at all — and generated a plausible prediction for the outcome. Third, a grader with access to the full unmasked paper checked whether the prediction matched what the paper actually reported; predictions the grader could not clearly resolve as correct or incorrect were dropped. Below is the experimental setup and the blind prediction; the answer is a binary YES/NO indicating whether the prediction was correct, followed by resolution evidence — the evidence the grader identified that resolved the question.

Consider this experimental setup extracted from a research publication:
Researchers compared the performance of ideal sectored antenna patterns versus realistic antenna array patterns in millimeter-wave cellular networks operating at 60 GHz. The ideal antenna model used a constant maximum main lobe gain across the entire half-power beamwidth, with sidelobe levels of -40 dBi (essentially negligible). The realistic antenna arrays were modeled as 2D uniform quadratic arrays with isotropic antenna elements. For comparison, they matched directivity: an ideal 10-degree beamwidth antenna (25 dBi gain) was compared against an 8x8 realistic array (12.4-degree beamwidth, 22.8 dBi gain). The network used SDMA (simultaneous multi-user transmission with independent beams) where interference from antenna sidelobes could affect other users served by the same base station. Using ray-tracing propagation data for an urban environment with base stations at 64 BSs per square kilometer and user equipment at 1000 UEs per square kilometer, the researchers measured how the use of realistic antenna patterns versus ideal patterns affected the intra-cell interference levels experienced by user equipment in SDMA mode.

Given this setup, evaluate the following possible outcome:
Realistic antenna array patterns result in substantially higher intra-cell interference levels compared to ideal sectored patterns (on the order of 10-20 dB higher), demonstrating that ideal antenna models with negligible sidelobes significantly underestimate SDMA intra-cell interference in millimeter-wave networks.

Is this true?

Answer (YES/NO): YES